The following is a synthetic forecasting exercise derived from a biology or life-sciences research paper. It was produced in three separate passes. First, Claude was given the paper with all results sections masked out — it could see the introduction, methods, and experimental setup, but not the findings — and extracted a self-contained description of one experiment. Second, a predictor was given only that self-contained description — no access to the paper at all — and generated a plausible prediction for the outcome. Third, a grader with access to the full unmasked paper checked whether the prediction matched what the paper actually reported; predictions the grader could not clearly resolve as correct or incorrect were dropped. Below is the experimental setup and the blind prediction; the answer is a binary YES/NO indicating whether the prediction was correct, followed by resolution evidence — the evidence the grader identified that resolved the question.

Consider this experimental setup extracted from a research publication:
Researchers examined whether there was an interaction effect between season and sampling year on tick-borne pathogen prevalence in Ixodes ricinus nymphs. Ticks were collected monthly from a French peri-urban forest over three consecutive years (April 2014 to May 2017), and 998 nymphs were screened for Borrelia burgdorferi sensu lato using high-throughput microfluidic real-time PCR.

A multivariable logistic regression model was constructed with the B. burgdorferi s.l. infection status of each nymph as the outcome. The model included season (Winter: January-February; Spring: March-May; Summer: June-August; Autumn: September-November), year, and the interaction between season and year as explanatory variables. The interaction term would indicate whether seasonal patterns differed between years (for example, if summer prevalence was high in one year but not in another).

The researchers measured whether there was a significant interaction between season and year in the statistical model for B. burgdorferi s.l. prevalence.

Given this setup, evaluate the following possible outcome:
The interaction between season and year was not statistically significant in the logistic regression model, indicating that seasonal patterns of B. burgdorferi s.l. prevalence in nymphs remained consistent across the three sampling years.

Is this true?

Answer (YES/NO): YES